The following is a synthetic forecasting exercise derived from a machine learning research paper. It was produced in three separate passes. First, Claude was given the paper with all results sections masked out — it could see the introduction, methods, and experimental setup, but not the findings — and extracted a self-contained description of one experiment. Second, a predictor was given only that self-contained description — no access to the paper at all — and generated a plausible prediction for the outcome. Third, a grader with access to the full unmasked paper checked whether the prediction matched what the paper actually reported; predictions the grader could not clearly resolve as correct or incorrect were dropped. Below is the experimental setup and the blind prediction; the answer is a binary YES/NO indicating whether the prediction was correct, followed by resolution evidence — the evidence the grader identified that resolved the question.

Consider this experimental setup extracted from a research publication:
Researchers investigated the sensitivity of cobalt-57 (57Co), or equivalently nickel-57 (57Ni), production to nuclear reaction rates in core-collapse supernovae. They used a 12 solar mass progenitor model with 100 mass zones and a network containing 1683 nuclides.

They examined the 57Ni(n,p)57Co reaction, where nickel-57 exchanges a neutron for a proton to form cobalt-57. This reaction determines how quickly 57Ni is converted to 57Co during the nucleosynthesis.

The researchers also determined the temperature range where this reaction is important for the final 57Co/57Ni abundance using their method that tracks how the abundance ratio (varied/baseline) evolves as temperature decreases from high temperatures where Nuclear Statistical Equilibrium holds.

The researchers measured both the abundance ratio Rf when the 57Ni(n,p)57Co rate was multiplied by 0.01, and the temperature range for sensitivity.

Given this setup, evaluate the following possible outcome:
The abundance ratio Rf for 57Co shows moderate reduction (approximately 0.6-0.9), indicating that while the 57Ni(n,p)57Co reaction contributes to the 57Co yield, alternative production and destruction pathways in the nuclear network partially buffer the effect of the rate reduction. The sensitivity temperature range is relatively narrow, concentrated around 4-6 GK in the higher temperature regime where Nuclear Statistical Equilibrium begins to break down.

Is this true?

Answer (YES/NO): NO